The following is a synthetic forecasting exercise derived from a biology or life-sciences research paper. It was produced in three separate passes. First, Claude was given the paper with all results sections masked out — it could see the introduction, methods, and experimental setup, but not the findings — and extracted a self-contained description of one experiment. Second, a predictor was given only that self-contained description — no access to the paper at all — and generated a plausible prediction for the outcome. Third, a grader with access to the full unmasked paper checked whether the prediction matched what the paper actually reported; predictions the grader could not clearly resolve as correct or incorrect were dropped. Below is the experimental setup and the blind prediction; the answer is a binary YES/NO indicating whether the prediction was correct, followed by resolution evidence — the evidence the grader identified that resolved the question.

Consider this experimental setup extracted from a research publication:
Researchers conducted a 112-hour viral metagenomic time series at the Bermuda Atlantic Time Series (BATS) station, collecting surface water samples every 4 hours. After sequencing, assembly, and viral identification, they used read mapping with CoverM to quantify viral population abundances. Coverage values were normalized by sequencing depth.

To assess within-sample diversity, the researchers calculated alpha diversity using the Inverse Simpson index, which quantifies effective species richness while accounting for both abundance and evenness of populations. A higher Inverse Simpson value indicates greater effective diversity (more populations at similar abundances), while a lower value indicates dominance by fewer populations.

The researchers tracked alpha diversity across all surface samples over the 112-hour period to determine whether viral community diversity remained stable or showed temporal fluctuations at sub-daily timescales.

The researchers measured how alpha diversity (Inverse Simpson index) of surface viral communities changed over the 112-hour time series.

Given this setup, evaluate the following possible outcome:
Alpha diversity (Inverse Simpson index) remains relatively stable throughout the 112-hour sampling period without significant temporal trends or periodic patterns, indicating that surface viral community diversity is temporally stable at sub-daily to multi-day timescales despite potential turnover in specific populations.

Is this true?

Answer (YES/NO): YES